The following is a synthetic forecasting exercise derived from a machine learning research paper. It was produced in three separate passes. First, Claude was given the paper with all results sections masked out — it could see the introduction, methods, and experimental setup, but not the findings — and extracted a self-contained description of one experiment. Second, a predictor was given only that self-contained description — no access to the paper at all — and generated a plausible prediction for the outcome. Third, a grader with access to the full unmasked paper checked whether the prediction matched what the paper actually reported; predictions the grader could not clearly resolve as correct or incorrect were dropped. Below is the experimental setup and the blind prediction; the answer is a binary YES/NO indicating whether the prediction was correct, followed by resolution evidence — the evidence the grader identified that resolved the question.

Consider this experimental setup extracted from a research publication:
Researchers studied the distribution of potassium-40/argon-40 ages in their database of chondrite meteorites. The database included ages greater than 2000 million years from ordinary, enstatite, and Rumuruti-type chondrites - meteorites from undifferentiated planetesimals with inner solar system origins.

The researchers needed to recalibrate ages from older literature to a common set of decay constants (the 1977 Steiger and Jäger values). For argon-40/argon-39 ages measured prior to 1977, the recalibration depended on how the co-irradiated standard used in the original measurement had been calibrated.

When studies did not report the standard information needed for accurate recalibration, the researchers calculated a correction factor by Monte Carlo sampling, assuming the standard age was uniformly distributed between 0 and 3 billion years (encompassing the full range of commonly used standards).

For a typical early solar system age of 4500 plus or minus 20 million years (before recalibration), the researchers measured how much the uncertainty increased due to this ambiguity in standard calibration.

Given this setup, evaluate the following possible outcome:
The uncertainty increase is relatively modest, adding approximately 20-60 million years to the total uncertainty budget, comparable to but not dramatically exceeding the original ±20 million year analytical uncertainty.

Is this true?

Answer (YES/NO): NO